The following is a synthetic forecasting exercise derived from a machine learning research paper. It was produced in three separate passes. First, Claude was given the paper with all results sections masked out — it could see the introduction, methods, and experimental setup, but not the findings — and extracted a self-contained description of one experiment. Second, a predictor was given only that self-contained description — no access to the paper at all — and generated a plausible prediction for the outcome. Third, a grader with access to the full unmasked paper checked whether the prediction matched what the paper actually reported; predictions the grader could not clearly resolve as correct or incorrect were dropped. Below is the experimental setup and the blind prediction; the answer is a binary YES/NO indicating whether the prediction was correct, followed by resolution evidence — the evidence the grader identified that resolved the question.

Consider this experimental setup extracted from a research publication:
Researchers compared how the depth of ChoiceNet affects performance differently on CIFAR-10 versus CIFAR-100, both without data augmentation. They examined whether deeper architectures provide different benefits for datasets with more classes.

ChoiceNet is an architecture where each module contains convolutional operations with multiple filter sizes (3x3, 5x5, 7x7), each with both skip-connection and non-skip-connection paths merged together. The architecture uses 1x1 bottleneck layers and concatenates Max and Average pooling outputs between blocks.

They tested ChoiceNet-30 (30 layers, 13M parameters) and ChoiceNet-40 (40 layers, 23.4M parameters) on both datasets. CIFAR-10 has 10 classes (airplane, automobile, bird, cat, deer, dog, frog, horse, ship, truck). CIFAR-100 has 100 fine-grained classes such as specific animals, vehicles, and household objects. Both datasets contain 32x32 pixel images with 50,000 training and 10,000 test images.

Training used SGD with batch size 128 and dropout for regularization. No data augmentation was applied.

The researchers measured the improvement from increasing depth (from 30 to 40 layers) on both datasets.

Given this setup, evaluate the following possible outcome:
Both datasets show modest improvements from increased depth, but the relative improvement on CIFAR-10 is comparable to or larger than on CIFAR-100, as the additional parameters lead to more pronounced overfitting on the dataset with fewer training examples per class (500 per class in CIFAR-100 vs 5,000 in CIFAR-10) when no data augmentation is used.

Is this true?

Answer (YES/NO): YES